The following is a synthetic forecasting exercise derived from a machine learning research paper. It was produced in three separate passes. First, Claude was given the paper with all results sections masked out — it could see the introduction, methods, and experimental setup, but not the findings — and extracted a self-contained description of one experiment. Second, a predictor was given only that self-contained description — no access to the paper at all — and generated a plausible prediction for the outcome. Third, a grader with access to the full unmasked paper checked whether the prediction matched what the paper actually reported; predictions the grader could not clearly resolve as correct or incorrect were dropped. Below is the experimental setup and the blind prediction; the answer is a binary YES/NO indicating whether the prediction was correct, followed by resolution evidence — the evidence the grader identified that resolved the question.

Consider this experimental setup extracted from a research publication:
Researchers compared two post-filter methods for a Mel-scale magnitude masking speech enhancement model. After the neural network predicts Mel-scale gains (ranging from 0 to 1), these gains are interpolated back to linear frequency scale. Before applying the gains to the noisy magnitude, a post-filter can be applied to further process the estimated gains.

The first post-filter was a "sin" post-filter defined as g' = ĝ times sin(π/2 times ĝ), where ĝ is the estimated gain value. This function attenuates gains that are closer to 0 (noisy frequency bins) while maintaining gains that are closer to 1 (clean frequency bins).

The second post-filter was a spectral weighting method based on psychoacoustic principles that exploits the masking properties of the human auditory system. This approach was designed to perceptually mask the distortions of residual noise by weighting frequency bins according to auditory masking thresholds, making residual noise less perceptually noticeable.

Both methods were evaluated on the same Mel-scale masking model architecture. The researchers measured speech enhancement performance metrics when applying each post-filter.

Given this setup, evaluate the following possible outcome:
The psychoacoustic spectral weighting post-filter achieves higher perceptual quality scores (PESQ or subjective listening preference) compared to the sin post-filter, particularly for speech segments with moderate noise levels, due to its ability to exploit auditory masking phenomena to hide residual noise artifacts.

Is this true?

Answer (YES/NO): NO